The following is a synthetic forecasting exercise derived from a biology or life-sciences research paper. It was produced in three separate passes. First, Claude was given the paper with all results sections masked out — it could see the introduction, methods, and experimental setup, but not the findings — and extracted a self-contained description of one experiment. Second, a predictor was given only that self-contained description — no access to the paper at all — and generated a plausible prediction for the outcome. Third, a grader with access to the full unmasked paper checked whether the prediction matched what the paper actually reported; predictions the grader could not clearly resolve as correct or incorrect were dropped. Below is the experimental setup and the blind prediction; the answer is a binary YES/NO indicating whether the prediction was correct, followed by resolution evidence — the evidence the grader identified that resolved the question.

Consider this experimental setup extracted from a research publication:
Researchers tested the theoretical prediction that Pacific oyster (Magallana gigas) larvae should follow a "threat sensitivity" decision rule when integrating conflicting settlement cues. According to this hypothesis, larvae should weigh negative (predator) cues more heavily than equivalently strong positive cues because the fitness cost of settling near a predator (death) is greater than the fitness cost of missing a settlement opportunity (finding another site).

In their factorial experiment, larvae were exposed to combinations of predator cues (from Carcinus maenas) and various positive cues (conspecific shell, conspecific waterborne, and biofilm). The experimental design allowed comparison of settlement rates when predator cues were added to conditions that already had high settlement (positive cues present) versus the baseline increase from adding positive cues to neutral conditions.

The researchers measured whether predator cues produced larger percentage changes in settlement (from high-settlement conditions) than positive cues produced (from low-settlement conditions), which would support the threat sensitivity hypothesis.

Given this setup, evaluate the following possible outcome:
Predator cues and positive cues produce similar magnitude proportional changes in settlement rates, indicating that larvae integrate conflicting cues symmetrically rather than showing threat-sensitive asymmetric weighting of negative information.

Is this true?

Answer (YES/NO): NO